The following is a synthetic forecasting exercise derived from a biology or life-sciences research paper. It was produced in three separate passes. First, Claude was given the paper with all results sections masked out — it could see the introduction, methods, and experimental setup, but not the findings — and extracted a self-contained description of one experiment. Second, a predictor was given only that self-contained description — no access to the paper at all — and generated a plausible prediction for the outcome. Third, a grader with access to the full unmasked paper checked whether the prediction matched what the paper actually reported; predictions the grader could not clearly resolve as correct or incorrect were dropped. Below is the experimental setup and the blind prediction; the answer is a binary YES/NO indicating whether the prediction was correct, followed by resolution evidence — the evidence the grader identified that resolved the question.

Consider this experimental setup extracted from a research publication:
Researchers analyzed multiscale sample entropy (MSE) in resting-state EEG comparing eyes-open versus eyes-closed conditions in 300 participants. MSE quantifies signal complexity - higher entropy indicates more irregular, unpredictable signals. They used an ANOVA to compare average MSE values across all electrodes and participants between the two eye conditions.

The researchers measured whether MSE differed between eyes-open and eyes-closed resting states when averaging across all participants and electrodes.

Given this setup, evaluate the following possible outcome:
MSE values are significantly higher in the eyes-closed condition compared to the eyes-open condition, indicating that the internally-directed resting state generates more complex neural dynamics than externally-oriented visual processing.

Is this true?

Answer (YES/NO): NO